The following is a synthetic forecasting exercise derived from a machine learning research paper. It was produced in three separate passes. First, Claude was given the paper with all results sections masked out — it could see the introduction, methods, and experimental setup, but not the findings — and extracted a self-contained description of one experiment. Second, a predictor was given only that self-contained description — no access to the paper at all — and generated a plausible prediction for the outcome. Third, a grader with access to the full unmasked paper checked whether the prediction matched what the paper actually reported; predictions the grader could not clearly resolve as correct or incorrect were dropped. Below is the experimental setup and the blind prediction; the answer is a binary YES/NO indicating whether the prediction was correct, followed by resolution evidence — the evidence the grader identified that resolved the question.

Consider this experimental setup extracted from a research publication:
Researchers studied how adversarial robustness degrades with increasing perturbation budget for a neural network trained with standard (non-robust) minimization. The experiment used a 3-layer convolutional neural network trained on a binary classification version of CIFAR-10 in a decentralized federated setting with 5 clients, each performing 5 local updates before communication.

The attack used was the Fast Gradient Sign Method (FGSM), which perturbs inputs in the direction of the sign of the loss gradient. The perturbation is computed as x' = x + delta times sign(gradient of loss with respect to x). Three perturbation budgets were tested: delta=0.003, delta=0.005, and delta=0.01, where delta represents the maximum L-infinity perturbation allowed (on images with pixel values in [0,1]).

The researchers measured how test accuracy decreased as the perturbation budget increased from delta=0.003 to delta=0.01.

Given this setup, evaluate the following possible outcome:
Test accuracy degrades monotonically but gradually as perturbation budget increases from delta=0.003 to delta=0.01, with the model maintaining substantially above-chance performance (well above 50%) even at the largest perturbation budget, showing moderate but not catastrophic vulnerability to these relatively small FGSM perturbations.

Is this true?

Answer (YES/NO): NO